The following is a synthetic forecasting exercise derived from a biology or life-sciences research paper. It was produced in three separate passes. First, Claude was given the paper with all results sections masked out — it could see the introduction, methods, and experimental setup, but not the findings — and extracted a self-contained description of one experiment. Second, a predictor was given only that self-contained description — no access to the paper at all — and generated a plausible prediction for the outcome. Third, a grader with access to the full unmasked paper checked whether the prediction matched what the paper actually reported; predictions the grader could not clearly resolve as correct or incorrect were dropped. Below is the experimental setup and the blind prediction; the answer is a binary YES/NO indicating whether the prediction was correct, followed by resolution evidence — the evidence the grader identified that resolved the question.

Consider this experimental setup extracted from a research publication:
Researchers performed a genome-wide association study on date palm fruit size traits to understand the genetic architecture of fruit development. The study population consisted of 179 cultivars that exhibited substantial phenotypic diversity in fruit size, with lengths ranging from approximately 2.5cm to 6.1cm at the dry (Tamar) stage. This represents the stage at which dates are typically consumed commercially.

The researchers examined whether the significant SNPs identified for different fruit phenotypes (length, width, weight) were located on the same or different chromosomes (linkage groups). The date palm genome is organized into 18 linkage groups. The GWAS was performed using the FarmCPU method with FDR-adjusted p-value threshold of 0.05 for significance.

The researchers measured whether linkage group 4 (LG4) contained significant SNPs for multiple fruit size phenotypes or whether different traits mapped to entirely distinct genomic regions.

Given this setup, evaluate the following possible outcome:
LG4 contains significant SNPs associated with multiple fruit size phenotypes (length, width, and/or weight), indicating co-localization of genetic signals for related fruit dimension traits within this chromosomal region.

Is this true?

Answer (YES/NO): YES